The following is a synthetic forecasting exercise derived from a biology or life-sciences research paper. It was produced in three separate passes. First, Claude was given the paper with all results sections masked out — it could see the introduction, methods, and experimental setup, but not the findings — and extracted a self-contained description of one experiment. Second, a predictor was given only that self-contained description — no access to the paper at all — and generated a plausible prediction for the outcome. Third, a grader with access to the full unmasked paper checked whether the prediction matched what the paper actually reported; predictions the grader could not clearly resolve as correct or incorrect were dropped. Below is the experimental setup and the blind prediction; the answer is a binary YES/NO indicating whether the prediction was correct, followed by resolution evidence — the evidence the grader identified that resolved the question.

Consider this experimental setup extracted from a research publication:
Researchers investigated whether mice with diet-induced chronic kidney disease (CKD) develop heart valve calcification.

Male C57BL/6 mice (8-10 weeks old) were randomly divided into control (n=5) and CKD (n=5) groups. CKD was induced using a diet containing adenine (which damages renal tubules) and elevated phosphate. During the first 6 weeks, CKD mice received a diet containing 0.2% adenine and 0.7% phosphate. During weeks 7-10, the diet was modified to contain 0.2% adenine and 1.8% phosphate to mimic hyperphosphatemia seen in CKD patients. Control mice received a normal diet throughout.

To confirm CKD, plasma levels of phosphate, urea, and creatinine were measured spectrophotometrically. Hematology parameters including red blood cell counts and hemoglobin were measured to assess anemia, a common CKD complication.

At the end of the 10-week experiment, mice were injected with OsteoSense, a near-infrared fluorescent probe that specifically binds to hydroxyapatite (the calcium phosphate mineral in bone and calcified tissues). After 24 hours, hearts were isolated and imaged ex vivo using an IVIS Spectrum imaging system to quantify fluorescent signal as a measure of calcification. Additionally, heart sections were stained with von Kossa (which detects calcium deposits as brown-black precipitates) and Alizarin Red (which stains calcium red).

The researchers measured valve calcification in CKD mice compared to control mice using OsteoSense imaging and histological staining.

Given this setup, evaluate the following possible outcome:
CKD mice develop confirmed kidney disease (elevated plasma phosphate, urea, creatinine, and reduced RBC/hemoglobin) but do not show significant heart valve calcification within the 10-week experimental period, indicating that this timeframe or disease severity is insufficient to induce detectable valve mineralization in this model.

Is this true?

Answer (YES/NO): NO